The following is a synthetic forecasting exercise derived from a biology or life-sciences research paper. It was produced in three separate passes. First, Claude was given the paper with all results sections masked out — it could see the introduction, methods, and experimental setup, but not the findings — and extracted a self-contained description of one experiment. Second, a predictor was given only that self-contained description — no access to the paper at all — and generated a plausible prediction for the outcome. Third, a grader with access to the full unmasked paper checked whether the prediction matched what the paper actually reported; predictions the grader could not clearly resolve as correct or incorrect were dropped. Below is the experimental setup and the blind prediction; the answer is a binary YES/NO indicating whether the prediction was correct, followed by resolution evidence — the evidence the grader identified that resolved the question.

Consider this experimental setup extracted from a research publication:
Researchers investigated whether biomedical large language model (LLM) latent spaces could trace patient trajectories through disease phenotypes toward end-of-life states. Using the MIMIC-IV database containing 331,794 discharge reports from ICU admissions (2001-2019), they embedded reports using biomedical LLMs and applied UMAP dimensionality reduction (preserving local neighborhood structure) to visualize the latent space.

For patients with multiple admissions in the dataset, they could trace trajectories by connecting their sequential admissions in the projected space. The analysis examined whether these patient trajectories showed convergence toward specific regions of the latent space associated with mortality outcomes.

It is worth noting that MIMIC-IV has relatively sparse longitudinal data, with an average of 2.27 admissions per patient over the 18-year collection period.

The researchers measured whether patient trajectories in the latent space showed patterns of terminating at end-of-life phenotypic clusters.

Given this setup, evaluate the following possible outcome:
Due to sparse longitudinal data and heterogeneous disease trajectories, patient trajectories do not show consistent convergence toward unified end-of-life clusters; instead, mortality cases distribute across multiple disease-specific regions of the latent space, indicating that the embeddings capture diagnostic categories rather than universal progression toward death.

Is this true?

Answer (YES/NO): NO